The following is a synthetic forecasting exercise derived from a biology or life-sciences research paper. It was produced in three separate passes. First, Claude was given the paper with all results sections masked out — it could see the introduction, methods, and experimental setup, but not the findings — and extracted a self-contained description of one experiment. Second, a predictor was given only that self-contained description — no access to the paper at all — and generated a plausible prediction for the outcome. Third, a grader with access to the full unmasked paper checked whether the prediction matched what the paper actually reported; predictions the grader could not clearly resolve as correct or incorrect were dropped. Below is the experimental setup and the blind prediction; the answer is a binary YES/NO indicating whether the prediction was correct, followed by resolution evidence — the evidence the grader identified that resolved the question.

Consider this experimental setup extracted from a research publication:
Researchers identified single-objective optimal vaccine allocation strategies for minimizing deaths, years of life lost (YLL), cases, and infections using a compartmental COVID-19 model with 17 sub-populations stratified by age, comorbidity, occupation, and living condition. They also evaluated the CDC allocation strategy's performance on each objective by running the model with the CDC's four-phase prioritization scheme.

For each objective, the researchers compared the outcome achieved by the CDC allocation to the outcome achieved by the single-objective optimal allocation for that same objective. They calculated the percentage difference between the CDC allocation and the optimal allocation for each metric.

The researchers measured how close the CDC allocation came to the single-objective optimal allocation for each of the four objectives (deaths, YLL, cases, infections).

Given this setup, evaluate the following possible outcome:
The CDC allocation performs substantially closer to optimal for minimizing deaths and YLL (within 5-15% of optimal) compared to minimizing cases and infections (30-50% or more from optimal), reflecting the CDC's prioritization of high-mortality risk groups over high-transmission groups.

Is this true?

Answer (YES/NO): NO